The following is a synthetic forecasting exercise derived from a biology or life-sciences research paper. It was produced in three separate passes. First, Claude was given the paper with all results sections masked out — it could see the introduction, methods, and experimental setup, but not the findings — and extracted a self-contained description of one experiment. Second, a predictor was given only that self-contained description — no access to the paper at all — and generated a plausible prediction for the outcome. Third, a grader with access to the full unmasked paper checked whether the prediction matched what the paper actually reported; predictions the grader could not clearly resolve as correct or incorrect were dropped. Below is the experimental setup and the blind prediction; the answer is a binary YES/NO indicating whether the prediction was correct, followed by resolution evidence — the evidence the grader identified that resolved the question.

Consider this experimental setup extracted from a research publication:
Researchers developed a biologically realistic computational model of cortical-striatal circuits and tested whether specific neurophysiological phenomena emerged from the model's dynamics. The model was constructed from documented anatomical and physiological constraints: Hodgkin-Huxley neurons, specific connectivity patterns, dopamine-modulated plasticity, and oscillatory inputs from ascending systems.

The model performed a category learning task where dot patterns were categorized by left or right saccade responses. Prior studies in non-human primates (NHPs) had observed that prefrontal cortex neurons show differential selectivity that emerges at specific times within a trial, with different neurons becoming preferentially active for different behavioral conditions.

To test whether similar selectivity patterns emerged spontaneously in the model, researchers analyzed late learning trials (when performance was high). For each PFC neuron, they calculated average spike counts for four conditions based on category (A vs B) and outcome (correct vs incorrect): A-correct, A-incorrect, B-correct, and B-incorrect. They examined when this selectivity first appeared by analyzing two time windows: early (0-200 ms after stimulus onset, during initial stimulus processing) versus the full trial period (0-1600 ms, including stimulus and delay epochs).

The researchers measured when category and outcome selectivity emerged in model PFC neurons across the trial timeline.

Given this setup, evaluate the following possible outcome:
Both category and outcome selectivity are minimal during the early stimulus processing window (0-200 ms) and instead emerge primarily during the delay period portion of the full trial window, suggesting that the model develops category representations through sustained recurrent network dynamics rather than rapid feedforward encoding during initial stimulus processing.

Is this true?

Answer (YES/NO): NO